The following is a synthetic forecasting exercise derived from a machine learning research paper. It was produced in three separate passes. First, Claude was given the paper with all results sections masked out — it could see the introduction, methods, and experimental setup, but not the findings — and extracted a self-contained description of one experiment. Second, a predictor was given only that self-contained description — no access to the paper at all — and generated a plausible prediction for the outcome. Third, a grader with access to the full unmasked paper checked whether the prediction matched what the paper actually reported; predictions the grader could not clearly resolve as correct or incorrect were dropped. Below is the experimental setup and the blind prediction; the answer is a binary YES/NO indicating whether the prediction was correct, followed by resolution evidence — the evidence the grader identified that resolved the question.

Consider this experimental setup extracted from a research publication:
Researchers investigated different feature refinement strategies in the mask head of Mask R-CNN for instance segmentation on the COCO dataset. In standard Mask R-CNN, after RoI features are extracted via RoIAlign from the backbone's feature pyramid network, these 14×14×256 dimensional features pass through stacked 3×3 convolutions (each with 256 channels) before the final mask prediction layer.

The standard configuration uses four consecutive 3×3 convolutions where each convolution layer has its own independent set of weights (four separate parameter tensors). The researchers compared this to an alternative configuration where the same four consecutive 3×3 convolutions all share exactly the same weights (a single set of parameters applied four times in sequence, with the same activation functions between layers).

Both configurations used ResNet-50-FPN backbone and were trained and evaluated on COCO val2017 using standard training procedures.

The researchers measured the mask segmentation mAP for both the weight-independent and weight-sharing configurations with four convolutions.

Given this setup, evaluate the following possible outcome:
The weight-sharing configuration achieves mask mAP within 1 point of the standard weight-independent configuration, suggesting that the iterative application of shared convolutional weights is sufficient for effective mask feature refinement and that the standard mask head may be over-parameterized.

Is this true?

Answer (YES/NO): YES